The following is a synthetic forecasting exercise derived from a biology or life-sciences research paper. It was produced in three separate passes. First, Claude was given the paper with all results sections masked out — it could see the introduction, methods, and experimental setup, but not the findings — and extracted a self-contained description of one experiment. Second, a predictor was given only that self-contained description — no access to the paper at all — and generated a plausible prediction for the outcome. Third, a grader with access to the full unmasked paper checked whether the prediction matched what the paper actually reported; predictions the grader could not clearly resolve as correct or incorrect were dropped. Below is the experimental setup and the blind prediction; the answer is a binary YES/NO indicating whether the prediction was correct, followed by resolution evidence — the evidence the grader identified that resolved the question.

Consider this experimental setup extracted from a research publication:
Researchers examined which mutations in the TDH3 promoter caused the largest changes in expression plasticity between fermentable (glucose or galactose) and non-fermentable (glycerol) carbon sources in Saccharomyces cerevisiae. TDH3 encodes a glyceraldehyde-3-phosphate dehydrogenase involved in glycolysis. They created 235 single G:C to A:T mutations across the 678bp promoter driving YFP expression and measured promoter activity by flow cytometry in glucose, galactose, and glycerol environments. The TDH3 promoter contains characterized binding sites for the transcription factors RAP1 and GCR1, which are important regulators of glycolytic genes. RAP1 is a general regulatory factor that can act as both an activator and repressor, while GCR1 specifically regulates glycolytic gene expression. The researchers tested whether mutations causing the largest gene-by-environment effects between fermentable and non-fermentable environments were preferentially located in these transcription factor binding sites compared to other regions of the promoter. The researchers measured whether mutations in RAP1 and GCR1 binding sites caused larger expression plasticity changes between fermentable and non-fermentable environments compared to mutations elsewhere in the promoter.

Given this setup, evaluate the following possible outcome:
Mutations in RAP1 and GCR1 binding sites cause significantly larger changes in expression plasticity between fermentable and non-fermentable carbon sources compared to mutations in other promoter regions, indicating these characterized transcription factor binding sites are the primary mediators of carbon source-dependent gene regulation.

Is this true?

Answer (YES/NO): YES